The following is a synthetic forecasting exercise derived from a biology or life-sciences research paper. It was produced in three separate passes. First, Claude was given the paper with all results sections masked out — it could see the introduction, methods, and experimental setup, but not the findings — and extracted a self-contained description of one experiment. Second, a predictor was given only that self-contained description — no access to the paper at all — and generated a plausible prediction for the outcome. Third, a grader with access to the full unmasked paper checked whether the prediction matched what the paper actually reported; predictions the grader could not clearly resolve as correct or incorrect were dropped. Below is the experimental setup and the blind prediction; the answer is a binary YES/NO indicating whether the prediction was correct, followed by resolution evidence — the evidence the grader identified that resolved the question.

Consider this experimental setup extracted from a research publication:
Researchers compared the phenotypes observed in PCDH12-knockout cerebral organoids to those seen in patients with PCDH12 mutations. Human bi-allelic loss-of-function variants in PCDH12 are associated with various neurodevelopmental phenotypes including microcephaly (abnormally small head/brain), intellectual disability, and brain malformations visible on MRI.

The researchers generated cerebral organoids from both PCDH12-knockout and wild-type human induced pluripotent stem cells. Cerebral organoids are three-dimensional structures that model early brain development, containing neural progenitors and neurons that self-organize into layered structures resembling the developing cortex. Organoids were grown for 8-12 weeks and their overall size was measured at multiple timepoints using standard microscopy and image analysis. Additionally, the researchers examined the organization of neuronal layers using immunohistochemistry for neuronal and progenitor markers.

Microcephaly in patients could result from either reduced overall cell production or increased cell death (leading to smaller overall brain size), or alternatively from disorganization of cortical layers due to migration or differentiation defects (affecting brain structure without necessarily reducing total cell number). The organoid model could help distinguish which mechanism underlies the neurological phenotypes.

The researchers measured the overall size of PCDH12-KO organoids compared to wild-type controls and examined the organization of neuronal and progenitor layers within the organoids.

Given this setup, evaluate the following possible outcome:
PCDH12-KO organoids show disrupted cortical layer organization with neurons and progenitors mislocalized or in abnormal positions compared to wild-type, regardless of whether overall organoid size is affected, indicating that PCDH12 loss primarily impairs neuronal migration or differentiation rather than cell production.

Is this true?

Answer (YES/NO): YES